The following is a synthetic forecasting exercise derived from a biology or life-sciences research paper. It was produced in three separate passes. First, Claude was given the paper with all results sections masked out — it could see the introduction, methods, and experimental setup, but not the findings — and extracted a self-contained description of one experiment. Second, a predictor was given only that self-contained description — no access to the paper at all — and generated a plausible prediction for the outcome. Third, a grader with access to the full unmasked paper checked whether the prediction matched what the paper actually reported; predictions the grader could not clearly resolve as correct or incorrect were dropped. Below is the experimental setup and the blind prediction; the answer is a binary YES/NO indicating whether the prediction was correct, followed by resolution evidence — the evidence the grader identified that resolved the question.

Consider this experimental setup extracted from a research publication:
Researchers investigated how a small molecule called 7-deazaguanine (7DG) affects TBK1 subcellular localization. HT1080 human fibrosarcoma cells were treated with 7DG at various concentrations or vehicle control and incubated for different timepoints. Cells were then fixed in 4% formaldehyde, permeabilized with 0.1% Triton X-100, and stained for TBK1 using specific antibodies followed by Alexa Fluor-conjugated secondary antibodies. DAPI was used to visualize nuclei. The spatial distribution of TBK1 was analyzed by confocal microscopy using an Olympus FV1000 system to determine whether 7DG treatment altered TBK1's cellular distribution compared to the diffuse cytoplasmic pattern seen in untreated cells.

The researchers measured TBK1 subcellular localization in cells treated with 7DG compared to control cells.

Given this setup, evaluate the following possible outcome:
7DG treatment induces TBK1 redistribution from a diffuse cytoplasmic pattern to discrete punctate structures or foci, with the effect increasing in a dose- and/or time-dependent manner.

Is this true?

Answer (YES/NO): NO